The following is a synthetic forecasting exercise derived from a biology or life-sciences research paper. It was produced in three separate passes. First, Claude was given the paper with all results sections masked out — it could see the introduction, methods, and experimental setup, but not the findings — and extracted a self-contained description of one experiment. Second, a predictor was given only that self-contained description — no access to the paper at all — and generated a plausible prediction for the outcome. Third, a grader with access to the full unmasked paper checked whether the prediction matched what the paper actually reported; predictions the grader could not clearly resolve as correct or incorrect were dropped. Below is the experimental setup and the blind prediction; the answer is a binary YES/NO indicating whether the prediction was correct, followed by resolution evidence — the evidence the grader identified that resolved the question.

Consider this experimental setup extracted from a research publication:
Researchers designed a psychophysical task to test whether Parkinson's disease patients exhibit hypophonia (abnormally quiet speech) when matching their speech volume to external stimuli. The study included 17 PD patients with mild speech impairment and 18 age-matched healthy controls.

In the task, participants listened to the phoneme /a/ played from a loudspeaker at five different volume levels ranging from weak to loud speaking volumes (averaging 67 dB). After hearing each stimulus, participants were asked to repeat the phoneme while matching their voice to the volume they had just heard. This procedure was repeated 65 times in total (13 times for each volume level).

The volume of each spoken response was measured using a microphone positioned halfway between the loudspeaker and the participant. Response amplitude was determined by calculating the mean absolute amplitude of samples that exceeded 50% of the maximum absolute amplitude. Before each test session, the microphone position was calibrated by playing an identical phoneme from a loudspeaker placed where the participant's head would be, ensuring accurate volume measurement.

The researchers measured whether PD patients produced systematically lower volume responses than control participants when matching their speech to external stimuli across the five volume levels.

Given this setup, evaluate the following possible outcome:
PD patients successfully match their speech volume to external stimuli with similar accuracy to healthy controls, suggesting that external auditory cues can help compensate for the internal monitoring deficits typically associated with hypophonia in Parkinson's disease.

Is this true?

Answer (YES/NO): NO